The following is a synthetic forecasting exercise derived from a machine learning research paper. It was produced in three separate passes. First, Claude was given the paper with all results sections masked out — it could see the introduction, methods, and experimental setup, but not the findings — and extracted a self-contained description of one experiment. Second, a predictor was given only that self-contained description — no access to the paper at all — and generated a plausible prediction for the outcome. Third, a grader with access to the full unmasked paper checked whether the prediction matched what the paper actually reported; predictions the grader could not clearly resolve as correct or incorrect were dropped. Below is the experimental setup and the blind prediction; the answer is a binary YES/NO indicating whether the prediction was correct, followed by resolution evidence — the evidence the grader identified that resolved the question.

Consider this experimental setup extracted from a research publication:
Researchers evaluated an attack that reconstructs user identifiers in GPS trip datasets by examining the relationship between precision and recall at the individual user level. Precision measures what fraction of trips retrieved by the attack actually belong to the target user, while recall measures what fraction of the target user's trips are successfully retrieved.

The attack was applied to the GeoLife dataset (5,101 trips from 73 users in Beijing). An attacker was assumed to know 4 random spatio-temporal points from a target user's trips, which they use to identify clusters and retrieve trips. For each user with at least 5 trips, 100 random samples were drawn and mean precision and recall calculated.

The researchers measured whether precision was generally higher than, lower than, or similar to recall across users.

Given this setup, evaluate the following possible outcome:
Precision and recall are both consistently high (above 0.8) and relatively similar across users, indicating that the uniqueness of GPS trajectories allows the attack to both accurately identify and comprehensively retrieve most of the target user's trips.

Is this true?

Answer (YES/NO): NO